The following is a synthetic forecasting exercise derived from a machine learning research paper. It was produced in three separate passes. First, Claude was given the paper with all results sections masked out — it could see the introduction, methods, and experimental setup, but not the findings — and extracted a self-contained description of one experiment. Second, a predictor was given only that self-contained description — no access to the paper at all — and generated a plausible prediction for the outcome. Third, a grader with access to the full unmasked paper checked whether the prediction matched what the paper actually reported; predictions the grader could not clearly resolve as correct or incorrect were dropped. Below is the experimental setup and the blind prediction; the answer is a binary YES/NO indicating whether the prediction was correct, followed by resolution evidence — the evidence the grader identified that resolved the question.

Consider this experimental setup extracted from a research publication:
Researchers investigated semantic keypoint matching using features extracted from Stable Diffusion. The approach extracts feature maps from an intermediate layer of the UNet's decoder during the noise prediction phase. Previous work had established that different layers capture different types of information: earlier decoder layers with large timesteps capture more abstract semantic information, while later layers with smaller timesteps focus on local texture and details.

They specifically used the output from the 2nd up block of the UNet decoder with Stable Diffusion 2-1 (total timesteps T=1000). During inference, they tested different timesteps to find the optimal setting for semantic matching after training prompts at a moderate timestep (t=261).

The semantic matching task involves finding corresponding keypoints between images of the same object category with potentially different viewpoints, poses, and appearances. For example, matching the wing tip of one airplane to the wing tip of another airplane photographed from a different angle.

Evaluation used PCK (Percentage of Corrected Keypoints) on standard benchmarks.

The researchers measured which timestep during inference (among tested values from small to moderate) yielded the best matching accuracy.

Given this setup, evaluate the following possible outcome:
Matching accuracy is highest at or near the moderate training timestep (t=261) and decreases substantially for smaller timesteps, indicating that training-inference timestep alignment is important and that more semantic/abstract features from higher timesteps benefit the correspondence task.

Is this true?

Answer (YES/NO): NO